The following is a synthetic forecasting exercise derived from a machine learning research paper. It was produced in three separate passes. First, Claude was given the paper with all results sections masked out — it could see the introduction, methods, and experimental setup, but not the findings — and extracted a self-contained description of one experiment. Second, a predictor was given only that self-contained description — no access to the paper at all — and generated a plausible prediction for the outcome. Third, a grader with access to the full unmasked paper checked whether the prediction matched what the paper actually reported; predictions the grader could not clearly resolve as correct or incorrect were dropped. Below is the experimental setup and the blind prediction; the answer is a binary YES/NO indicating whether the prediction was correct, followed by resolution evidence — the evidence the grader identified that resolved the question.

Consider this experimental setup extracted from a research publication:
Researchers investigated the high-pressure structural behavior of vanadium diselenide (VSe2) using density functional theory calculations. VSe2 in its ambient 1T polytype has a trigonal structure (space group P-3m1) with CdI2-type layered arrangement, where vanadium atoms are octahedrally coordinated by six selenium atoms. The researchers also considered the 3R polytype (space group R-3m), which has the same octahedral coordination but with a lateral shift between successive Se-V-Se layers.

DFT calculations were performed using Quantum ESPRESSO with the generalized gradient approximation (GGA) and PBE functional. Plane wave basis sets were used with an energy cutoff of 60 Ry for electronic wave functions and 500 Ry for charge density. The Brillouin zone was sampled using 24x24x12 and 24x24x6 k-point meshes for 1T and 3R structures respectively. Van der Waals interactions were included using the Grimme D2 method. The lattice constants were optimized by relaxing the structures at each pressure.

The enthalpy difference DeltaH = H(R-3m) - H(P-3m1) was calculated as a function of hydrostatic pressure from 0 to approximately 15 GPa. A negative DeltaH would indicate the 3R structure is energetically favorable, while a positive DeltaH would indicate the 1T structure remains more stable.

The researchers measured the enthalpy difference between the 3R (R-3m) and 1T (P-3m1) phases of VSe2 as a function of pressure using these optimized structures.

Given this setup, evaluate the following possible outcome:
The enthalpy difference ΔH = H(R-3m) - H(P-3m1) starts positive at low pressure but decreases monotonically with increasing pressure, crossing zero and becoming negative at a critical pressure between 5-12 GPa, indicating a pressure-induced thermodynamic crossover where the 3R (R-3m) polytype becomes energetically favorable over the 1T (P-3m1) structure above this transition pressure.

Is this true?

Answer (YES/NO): NO